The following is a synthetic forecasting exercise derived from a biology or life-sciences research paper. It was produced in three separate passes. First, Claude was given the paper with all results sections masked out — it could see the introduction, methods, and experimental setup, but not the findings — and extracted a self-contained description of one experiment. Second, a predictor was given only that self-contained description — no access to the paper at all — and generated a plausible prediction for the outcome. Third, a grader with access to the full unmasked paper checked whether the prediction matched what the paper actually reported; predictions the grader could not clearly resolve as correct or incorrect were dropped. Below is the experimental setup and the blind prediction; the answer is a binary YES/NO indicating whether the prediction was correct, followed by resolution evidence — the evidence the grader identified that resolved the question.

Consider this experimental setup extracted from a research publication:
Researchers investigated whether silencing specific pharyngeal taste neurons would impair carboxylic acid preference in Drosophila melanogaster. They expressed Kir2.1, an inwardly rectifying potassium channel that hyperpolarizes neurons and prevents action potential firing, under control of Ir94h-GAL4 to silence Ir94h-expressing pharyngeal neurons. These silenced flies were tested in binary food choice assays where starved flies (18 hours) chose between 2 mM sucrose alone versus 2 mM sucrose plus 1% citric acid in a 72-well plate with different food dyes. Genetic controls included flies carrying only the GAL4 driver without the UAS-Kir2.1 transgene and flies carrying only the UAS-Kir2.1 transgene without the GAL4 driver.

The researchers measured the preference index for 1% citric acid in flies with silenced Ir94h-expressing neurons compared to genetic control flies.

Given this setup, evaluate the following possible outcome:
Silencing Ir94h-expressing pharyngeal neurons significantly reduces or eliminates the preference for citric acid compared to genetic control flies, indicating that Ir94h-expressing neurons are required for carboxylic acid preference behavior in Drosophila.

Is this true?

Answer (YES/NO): YES